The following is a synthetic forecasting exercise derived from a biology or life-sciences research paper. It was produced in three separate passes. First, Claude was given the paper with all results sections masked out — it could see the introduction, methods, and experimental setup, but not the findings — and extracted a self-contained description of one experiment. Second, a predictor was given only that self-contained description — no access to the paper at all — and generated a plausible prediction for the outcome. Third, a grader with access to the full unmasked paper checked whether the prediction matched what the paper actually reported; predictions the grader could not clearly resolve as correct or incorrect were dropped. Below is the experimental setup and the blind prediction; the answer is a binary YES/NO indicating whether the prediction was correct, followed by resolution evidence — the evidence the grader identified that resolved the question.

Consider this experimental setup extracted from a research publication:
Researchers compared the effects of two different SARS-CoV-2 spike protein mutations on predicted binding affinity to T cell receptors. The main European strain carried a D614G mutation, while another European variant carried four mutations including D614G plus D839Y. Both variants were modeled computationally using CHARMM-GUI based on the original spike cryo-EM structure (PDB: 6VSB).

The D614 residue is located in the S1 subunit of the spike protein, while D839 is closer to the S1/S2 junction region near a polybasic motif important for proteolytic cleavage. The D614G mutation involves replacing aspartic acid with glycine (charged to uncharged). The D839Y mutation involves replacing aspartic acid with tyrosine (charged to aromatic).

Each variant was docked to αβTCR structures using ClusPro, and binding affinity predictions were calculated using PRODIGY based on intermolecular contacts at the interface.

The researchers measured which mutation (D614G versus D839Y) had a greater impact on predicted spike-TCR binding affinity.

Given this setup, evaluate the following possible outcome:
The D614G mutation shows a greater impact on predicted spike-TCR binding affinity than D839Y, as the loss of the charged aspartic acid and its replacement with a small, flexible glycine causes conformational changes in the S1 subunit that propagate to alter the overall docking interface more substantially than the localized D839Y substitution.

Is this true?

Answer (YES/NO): NO